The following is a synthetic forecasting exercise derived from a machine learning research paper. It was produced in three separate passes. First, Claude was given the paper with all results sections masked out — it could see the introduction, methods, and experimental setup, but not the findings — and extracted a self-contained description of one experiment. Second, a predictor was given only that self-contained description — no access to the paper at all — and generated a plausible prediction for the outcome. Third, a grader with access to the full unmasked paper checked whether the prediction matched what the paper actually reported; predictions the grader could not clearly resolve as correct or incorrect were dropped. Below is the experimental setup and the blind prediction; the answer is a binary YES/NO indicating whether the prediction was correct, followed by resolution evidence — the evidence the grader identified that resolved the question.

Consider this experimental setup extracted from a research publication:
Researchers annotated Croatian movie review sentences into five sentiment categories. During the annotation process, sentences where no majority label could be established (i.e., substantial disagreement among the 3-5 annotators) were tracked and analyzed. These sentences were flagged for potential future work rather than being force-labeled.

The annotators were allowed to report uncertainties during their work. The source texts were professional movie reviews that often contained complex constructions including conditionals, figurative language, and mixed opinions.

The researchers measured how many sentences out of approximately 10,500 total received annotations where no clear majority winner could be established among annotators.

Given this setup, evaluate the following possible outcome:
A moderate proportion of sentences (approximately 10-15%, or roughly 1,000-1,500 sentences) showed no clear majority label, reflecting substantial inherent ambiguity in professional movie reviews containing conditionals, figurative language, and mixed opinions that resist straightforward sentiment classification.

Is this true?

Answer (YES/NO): NO